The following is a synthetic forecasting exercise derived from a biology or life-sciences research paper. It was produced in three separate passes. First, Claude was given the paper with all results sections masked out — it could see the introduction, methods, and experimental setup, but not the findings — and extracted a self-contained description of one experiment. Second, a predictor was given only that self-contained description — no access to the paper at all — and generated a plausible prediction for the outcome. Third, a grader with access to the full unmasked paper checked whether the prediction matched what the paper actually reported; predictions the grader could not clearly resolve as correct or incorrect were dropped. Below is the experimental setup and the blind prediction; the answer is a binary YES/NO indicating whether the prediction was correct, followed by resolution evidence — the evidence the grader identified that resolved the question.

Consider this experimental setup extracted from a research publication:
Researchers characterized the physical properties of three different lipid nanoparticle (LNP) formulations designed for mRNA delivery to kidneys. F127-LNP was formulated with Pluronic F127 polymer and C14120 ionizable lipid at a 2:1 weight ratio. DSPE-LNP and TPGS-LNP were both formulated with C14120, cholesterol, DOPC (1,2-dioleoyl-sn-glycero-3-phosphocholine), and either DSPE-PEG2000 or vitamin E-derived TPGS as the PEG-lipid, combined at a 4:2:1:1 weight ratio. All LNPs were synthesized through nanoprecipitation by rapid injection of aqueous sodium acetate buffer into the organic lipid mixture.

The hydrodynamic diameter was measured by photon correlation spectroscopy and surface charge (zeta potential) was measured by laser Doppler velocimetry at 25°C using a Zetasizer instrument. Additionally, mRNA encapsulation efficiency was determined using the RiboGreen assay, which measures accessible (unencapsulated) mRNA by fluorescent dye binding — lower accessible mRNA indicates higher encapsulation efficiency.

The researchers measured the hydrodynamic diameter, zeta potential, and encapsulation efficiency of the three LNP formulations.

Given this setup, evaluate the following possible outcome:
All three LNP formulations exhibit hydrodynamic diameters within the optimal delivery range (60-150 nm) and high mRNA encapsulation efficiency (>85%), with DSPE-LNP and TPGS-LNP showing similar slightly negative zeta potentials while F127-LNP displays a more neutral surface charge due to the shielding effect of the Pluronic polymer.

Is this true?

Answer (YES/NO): NO